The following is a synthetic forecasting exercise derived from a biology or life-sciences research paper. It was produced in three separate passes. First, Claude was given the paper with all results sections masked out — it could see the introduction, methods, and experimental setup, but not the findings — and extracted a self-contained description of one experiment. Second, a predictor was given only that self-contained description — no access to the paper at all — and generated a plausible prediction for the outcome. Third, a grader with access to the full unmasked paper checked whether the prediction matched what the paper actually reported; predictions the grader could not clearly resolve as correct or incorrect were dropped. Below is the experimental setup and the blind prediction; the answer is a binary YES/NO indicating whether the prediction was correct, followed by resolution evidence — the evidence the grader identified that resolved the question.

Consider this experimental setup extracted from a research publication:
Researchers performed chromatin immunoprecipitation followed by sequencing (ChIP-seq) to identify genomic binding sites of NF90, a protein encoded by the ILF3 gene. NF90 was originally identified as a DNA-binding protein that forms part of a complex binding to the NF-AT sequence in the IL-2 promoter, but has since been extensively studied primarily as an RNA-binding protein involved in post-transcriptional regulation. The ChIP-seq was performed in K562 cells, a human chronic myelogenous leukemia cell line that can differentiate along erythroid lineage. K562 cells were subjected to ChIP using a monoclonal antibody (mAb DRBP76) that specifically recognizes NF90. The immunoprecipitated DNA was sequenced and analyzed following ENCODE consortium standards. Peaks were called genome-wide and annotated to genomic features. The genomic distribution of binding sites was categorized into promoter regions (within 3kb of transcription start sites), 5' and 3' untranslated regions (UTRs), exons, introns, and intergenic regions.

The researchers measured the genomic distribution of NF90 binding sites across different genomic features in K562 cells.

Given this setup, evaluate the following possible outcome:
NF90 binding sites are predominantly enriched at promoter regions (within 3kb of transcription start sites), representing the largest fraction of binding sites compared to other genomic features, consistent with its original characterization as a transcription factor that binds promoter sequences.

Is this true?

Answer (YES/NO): NO